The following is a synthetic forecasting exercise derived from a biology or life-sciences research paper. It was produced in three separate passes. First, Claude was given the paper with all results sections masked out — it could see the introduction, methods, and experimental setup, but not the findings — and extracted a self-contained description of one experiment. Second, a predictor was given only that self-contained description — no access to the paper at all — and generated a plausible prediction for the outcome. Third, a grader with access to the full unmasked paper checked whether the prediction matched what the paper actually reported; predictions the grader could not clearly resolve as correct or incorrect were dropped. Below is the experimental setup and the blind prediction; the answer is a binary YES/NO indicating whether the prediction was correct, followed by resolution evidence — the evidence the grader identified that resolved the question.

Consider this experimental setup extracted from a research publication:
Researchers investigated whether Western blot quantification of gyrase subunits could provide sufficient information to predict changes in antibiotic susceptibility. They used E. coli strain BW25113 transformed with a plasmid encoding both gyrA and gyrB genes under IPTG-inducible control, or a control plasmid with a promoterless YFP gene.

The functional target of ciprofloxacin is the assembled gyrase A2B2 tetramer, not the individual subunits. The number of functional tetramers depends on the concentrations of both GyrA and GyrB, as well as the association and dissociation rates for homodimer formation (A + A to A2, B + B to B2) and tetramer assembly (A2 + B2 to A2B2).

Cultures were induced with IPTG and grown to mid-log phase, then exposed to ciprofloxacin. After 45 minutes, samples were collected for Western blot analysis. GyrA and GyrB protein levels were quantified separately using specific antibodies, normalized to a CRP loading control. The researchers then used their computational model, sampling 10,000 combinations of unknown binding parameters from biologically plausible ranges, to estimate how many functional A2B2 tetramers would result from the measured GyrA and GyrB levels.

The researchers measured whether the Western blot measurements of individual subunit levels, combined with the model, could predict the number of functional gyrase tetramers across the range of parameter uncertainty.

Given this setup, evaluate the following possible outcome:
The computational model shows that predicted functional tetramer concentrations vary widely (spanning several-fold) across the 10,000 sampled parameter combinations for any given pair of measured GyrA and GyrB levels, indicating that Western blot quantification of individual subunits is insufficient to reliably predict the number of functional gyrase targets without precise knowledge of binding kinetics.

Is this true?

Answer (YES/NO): NO